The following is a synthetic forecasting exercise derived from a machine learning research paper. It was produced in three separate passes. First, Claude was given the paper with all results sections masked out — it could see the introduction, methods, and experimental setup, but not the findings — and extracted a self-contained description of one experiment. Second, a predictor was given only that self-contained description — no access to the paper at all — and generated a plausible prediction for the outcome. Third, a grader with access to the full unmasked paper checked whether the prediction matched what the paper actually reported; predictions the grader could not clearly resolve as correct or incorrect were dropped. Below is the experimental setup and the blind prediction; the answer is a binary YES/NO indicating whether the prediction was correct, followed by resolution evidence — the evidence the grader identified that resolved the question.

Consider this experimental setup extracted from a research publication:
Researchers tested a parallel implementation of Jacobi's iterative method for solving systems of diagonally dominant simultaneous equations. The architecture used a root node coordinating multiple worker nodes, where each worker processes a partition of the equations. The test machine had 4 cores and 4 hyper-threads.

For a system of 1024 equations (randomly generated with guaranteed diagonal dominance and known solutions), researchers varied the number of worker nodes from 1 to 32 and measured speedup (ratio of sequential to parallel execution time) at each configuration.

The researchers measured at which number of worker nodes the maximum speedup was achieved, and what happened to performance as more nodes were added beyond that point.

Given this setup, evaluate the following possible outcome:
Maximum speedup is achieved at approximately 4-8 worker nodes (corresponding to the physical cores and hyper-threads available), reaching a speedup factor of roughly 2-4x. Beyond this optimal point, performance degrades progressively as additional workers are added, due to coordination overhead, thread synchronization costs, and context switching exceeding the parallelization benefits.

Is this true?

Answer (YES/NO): NO